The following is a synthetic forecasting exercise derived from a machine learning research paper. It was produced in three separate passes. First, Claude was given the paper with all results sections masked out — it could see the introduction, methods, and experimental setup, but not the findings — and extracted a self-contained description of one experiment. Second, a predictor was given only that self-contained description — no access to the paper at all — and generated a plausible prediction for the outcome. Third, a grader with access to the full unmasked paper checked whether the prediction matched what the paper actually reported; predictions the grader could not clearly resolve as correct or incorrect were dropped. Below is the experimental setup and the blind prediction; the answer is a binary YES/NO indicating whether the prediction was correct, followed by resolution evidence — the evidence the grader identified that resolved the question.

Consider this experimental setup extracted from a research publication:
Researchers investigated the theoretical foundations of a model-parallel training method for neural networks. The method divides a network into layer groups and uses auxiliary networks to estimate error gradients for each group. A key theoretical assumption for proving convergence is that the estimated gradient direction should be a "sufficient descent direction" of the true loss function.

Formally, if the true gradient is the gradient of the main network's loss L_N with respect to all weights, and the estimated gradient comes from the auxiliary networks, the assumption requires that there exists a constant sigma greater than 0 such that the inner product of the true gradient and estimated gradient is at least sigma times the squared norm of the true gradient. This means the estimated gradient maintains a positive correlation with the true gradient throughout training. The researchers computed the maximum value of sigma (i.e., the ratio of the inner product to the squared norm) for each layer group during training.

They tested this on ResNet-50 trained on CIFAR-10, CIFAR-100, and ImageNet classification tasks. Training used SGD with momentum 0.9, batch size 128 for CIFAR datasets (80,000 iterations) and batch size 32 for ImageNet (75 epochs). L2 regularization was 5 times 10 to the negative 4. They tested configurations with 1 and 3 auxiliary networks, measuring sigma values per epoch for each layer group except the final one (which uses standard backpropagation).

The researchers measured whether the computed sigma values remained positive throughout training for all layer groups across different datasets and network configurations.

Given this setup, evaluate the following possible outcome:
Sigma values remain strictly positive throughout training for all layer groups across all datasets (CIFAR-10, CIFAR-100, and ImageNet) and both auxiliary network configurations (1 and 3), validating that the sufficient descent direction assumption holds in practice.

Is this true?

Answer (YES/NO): YES